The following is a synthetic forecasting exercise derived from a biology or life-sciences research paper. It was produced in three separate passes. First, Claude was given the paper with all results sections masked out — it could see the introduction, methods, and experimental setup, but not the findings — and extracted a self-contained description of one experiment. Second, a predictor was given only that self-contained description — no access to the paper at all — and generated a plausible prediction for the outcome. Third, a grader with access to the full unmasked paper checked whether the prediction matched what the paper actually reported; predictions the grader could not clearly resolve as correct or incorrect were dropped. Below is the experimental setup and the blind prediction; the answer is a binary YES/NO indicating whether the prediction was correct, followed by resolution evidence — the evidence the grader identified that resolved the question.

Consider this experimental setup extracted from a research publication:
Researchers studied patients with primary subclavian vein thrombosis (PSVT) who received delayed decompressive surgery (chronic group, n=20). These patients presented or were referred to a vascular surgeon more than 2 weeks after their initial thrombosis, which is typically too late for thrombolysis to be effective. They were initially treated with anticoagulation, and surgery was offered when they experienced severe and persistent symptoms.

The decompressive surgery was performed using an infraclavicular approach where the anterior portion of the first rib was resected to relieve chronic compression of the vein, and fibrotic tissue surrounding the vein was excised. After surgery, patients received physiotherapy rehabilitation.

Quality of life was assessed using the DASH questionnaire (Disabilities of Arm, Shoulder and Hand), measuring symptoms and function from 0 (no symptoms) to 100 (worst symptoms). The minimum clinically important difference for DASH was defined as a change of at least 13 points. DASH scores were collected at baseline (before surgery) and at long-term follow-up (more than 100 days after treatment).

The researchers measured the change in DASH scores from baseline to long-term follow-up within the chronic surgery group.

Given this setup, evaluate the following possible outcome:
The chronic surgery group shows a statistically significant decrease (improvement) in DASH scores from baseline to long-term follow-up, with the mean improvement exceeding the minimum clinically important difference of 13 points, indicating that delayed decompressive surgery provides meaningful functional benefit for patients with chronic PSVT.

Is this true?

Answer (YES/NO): NO